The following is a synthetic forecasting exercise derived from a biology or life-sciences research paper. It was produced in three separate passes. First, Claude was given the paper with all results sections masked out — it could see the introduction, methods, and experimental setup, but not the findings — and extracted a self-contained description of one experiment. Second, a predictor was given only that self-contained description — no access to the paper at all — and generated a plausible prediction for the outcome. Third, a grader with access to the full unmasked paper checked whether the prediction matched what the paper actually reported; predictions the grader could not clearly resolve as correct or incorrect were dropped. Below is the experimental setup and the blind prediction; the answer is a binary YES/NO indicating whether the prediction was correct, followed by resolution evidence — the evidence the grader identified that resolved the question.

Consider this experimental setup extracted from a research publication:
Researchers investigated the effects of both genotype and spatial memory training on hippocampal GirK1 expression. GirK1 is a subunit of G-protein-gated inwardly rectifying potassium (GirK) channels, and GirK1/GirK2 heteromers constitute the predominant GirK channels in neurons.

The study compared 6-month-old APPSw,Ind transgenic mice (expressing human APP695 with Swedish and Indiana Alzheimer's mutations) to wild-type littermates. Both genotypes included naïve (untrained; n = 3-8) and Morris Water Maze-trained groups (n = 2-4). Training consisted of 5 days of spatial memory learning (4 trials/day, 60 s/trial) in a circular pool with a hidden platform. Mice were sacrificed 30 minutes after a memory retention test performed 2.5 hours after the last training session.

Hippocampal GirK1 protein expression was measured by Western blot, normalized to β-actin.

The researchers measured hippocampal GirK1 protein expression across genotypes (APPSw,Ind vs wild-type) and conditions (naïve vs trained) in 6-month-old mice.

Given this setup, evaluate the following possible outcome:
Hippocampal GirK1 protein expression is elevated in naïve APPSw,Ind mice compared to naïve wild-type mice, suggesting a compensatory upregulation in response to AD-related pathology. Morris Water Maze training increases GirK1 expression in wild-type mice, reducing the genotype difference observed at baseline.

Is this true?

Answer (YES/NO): NO